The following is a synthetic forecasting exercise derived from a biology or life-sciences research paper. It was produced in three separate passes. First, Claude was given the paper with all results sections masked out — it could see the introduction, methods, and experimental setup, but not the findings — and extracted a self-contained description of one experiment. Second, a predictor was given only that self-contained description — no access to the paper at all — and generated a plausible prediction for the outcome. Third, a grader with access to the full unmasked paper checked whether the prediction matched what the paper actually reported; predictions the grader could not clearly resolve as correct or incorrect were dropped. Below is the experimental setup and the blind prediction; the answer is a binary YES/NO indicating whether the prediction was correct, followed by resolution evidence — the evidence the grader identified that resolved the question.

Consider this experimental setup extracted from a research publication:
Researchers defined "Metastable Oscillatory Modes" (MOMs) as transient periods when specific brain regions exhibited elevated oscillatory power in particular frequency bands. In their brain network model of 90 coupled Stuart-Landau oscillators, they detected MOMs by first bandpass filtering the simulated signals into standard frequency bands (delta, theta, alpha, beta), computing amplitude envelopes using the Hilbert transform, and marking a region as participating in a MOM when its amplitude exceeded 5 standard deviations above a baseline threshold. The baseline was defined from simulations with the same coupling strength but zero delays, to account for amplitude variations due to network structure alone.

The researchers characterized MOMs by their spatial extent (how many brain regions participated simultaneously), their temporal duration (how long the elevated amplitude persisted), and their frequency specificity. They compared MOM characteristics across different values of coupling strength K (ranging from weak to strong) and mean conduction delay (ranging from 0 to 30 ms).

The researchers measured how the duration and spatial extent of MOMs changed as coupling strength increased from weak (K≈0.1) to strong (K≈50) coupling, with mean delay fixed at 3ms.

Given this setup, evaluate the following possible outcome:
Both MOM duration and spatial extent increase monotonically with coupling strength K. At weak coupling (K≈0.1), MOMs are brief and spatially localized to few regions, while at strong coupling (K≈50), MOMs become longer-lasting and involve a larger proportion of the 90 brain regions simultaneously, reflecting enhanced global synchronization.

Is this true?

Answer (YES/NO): NO